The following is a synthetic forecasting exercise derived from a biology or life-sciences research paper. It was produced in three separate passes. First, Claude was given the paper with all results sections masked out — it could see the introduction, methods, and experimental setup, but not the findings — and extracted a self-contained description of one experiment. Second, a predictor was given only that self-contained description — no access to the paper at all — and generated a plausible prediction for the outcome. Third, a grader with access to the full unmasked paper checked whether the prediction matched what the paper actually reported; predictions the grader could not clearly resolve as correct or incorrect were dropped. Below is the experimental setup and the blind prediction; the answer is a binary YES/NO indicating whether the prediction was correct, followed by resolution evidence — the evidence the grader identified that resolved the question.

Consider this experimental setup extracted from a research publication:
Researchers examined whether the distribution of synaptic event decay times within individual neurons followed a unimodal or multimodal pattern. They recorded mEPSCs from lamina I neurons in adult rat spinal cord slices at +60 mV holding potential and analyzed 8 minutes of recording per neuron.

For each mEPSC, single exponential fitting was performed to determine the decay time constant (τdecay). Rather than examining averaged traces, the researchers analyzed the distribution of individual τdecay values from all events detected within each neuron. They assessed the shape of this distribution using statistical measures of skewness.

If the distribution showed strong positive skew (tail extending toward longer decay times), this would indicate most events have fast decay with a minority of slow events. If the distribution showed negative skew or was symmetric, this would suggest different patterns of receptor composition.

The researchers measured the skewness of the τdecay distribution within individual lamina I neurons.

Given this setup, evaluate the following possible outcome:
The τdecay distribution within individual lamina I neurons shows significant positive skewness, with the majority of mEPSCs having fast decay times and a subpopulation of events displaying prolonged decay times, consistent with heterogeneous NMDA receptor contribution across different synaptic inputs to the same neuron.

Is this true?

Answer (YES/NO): NO